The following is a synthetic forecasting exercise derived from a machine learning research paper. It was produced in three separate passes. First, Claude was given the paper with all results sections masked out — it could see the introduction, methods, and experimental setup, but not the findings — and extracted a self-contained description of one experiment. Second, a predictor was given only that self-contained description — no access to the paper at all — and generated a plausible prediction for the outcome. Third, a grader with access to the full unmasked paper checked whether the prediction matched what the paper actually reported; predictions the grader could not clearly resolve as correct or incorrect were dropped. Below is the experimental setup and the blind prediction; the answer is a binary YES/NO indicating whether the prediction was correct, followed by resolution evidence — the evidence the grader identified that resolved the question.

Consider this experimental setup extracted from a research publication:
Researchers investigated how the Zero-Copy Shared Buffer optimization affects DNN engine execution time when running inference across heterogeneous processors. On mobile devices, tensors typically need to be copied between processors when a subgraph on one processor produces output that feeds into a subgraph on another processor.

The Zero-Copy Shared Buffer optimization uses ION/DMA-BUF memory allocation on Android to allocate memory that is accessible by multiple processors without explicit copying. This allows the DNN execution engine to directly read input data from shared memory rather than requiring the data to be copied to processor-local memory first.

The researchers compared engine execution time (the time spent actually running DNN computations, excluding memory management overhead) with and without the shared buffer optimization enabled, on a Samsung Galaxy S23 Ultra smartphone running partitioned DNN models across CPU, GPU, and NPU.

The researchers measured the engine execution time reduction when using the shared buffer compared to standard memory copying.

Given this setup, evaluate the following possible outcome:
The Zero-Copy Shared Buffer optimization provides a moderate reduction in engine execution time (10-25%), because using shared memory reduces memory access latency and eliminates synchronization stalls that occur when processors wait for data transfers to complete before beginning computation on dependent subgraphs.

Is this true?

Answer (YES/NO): NO